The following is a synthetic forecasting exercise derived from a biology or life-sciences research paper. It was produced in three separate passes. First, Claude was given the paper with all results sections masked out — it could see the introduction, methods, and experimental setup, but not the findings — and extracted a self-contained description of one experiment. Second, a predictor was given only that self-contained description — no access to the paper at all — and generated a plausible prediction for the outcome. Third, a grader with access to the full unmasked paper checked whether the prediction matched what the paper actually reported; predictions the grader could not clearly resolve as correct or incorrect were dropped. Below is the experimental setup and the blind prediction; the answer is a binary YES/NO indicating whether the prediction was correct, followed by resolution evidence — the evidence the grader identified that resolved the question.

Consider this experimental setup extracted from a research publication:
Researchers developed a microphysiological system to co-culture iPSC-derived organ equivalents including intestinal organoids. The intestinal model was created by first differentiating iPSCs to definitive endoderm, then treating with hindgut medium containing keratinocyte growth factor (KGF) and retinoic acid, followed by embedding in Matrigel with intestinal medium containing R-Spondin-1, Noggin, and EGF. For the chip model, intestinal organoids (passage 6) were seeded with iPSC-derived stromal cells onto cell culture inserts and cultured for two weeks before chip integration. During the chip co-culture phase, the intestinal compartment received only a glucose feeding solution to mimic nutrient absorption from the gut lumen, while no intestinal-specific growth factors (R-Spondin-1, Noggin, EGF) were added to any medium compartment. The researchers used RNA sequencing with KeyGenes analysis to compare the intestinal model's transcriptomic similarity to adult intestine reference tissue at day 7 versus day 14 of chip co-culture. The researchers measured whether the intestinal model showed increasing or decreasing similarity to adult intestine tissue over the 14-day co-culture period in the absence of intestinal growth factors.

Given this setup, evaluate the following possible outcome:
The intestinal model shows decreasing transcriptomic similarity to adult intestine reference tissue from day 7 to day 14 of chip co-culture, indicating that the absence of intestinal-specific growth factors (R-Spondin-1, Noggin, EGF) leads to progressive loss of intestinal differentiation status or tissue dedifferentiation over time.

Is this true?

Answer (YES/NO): NO